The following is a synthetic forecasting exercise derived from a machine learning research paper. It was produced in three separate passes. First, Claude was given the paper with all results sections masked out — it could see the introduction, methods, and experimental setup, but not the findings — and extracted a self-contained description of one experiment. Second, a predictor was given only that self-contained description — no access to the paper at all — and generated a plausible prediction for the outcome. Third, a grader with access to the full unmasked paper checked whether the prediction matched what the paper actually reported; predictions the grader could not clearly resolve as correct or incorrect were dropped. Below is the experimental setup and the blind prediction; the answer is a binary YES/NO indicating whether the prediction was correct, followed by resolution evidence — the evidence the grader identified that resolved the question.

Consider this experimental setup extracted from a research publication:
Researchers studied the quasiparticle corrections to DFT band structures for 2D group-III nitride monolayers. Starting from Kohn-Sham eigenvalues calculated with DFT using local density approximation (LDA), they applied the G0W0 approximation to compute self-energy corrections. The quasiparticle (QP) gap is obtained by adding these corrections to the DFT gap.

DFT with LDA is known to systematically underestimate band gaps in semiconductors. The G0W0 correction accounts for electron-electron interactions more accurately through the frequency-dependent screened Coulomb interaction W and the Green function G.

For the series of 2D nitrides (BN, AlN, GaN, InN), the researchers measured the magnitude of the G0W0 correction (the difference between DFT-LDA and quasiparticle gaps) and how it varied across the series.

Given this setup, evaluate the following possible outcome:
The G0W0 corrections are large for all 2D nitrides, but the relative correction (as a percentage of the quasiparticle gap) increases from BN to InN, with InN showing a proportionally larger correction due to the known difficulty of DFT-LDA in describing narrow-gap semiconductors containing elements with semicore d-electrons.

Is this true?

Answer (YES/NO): YES